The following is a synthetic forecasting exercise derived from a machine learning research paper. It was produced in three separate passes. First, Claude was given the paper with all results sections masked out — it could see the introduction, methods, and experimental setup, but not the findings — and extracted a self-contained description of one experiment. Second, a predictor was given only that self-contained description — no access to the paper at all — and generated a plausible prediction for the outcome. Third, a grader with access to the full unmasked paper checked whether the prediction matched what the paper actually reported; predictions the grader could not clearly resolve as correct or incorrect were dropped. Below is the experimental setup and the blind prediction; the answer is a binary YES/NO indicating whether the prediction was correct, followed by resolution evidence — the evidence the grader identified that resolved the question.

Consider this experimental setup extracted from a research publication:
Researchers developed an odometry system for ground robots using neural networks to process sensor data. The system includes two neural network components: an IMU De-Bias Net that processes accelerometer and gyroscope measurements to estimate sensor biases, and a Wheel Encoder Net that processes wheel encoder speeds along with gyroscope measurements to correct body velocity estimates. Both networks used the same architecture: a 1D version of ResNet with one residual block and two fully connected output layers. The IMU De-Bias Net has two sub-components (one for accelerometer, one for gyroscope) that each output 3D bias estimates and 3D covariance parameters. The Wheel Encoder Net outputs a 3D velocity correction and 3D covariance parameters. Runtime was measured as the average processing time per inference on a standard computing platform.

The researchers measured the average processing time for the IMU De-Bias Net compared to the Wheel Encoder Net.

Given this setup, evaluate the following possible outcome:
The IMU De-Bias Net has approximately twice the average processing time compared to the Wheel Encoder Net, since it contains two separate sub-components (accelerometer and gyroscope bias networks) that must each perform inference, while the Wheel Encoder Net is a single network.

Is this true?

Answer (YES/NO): NO